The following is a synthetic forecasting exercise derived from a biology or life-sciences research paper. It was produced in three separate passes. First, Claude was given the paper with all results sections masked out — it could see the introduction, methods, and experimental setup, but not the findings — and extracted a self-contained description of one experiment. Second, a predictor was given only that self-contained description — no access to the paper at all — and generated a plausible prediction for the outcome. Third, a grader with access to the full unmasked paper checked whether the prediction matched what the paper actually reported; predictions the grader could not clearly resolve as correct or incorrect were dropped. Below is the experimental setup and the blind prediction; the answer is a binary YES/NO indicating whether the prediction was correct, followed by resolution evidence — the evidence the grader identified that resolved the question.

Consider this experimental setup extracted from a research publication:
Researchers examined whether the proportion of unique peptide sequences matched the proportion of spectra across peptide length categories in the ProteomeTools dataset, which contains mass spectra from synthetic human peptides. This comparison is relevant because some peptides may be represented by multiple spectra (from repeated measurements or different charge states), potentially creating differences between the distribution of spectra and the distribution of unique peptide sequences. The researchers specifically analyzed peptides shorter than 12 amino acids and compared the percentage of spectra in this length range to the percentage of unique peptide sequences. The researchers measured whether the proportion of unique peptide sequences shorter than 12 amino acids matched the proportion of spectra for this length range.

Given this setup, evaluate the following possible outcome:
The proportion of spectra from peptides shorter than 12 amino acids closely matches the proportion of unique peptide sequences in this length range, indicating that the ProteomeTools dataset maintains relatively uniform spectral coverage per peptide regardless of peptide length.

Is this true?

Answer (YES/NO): NO